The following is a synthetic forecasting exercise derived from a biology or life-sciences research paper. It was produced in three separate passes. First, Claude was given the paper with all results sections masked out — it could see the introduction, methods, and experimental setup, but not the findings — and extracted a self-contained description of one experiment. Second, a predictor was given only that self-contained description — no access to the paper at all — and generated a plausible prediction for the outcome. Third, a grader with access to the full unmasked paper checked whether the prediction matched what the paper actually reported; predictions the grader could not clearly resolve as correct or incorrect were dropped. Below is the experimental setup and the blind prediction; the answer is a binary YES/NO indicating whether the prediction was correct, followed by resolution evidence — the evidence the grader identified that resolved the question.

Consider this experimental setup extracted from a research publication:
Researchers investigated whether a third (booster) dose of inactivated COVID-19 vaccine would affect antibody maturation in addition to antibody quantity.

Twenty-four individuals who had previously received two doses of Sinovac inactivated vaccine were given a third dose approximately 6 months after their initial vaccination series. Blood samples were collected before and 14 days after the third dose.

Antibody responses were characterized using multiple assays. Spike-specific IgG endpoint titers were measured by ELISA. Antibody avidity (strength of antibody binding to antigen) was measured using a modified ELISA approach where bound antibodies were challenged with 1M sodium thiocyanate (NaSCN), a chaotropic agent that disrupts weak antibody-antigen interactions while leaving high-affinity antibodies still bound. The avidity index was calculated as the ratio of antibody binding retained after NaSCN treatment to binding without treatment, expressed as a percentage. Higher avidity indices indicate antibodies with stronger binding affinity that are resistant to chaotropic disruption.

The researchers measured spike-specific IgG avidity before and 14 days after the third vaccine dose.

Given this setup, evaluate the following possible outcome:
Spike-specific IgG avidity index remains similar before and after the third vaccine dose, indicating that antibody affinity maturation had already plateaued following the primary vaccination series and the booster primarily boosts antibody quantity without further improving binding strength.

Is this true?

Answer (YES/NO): NO